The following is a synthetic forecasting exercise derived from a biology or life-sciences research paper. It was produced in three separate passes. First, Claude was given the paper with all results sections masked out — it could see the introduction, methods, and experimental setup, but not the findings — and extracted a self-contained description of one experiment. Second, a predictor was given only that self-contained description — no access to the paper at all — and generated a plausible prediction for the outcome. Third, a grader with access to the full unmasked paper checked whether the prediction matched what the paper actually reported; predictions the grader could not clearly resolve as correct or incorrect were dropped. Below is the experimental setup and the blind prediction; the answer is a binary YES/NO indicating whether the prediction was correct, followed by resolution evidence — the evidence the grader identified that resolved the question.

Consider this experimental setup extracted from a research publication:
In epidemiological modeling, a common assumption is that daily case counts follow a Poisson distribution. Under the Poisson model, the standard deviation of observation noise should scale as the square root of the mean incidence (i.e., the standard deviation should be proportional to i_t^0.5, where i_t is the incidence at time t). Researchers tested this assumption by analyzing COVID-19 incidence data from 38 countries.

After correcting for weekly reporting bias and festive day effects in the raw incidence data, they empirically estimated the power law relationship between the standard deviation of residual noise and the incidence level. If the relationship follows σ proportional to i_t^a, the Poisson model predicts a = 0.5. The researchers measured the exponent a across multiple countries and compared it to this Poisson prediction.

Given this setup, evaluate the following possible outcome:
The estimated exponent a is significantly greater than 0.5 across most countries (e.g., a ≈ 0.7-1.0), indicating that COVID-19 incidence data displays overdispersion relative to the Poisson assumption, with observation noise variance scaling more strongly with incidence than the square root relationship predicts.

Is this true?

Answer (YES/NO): YES